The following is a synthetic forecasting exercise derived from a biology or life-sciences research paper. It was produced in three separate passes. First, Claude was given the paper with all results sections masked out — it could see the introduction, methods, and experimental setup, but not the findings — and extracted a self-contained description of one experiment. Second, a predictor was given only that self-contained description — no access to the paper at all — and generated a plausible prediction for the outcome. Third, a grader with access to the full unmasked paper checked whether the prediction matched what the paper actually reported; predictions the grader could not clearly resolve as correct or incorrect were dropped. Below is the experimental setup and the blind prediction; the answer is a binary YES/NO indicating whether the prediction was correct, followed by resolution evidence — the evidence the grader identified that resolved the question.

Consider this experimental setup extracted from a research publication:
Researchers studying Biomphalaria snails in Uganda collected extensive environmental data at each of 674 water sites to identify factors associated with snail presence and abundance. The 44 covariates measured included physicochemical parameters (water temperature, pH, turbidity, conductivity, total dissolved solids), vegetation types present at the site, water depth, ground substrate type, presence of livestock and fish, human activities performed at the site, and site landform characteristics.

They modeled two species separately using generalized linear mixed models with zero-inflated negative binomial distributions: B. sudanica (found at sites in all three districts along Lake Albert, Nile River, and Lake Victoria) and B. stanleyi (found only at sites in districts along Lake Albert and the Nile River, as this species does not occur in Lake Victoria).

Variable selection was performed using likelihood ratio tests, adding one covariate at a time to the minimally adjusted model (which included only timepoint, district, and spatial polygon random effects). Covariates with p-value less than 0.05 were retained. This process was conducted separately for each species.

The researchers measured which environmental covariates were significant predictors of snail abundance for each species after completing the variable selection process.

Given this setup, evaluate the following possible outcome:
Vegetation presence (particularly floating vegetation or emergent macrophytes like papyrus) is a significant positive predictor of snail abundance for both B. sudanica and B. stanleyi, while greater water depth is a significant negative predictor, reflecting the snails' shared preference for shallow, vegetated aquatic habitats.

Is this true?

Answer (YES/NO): NO